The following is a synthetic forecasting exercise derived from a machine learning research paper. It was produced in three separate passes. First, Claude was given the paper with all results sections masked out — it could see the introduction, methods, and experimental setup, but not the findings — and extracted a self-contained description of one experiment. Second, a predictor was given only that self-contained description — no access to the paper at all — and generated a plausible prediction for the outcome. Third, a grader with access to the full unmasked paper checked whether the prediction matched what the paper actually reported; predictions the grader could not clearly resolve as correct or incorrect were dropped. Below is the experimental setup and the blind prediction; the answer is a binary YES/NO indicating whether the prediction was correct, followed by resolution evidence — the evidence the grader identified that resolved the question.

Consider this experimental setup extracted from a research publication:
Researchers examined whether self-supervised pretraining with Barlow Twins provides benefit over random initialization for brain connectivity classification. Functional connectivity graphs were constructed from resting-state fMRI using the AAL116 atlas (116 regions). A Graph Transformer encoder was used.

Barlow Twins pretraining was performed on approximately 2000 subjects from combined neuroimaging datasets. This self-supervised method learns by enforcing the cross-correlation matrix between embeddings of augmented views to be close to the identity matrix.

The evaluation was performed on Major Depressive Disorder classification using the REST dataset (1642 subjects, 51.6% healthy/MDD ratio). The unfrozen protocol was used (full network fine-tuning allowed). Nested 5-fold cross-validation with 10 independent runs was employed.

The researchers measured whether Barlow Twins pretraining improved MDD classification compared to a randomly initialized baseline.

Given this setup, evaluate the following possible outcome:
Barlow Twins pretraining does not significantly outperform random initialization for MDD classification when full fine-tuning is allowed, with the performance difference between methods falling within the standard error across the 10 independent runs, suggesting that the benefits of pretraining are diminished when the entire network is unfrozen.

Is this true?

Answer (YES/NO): YES